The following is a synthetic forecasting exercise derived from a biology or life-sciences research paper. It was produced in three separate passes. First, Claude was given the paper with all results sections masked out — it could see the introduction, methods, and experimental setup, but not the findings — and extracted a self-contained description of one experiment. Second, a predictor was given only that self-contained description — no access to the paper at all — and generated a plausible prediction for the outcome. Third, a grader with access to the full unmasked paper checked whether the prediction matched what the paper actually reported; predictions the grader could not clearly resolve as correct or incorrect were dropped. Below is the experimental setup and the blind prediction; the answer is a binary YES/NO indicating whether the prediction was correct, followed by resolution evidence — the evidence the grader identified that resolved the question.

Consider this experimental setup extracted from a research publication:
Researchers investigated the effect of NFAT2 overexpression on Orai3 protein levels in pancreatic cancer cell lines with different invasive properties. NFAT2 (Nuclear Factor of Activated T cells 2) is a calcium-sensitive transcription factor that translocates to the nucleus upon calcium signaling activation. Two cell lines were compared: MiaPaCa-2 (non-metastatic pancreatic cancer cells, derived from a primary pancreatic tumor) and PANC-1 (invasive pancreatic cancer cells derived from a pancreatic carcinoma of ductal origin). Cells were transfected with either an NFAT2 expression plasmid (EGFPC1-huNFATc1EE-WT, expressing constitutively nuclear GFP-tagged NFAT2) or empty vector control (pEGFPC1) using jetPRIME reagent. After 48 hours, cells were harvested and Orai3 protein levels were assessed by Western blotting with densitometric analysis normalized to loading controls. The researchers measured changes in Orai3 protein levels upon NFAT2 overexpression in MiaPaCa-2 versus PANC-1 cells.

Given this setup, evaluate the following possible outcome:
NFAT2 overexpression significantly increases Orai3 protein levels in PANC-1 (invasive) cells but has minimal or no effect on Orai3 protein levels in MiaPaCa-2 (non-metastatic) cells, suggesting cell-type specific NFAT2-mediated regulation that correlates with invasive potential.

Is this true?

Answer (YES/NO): NO